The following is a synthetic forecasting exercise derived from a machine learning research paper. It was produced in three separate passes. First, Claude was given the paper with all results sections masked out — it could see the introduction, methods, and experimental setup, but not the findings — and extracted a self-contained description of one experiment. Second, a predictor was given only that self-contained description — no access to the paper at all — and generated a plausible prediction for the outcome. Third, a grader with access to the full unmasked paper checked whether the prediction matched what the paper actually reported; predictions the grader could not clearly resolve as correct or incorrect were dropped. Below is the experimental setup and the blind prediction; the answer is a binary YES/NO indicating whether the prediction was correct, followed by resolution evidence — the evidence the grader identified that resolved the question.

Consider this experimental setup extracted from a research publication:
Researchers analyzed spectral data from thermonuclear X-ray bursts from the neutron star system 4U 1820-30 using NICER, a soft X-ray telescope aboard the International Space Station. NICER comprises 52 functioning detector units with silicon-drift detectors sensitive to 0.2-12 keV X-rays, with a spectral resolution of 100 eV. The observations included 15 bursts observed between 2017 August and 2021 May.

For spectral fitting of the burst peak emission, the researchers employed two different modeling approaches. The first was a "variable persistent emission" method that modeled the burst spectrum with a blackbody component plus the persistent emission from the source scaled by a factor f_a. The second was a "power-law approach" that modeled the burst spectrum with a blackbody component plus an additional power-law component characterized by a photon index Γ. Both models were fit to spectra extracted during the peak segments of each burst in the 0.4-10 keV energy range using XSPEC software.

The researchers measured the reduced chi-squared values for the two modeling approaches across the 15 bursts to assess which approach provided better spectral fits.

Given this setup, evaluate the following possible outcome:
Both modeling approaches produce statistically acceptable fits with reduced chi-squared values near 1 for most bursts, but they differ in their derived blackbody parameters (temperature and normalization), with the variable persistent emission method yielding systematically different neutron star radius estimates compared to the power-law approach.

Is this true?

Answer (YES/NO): NO